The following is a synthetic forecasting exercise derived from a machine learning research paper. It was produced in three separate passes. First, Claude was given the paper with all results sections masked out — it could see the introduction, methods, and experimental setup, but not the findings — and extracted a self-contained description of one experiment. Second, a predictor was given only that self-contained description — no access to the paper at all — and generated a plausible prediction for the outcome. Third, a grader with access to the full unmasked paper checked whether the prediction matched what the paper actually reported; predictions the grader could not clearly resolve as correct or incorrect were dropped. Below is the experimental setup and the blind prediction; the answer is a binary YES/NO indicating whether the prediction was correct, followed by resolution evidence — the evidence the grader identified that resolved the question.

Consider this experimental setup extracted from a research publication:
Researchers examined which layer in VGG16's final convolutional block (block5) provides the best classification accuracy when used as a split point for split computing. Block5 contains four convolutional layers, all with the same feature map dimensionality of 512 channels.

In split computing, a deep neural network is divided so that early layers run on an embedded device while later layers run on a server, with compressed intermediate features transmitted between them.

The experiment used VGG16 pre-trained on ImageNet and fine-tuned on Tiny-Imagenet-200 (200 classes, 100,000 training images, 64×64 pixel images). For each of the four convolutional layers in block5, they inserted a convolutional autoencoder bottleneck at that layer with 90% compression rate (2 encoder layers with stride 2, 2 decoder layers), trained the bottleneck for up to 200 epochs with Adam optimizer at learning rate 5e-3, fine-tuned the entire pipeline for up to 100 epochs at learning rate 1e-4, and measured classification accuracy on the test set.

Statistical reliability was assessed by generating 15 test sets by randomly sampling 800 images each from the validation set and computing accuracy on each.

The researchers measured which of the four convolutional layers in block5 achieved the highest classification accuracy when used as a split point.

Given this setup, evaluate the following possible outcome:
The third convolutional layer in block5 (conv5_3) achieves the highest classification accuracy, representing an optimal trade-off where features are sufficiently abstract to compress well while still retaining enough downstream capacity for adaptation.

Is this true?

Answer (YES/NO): NO